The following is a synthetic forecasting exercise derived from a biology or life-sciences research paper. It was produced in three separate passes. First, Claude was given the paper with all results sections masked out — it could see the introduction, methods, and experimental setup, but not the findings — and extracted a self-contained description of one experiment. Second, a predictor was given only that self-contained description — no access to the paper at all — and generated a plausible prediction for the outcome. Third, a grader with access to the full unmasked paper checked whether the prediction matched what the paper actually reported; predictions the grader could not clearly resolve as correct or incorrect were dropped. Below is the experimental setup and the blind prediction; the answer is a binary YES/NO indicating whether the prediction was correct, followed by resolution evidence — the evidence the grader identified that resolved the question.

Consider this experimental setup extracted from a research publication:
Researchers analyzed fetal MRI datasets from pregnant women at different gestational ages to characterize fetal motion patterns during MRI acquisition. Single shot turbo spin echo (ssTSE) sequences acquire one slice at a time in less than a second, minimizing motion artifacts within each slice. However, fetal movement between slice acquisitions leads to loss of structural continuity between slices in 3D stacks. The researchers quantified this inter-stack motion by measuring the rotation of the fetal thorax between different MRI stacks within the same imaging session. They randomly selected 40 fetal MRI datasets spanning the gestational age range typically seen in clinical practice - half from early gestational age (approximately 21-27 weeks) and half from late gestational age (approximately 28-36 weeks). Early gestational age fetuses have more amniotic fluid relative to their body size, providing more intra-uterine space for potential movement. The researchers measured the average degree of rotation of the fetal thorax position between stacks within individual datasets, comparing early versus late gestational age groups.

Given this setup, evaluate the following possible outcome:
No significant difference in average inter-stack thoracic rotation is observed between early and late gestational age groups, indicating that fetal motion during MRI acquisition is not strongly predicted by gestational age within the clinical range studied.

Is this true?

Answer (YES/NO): NO